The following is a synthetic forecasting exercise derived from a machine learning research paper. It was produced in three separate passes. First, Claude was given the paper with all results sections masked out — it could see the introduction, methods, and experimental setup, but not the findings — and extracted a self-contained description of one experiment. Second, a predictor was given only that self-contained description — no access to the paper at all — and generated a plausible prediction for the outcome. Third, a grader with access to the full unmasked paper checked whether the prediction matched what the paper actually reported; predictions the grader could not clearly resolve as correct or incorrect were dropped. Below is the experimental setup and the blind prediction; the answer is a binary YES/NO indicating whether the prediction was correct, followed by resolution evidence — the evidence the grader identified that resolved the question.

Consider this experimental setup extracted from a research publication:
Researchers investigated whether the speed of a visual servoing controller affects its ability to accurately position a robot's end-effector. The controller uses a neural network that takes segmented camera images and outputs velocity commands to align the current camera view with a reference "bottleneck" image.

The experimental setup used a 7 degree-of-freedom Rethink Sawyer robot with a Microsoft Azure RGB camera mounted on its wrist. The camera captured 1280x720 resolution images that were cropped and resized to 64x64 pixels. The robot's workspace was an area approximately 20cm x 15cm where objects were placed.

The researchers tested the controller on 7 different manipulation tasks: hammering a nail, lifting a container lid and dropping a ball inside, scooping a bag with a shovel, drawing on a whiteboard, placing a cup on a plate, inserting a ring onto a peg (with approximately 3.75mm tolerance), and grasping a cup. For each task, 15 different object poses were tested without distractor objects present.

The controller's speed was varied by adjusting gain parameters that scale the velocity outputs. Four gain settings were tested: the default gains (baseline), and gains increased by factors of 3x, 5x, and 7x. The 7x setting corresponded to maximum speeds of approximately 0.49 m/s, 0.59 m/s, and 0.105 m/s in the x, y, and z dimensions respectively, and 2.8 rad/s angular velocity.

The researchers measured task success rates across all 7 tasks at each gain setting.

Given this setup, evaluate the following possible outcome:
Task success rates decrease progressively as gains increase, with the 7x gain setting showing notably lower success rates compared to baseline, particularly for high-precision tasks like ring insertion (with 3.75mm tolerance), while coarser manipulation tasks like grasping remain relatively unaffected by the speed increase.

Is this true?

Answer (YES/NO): NO